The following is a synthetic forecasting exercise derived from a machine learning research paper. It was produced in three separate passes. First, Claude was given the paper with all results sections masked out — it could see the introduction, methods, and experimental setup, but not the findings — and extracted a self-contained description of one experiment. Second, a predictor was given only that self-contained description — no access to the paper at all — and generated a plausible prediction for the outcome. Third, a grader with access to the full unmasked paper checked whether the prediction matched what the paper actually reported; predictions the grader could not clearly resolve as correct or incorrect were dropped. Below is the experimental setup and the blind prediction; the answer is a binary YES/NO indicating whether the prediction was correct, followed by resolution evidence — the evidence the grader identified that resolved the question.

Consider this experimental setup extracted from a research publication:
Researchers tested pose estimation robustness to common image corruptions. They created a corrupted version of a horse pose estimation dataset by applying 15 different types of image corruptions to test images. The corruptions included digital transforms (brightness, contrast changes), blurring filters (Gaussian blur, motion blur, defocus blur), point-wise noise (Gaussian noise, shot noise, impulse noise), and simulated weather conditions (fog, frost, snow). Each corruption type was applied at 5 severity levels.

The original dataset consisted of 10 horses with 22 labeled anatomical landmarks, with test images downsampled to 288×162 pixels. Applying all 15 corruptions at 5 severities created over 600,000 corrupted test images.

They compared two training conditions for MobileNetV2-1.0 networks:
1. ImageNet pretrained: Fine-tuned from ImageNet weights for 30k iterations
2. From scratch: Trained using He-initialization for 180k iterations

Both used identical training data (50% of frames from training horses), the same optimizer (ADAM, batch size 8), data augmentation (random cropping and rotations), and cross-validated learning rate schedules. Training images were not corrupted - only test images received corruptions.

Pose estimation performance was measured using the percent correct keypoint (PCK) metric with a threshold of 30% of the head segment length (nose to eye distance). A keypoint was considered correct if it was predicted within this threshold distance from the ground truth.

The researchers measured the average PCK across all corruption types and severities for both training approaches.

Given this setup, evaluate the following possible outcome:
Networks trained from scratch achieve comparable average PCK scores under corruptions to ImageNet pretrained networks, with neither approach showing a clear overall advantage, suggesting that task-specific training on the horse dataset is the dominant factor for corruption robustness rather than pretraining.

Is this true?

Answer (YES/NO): NO